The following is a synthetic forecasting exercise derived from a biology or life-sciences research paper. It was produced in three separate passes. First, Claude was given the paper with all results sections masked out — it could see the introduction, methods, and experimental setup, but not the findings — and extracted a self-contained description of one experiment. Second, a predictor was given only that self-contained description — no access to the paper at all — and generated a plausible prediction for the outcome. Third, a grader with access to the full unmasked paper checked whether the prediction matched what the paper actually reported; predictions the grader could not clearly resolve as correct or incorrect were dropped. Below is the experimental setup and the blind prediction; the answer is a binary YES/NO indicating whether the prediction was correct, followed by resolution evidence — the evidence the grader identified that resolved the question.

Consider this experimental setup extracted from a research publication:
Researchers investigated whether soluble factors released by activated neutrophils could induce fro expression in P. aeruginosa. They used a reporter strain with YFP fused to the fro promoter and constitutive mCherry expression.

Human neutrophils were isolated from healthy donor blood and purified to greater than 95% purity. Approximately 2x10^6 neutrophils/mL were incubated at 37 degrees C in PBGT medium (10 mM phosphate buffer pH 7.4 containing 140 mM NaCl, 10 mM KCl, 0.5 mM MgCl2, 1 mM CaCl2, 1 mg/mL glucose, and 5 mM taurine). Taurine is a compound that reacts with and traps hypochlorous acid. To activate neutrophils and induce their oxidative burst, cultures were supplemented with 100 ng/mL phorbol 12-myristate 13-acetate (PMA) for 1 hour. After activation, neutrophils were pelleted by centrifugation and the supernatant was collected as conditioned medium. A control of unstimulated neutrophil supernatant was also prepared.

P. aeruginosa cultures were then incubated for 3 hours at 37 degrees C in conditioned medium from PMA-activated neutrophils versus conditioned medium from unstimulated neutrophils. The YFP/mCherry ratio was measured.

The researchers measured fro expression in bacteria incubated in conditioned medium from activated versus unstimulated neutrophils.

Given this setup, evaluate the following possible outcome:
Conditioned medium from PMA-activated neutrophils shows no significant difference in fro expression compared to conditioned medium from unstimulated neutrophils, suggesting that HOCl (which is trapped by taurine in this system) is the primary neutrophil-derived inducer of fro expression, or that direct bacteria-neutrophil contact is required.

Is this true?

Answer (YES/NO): NO